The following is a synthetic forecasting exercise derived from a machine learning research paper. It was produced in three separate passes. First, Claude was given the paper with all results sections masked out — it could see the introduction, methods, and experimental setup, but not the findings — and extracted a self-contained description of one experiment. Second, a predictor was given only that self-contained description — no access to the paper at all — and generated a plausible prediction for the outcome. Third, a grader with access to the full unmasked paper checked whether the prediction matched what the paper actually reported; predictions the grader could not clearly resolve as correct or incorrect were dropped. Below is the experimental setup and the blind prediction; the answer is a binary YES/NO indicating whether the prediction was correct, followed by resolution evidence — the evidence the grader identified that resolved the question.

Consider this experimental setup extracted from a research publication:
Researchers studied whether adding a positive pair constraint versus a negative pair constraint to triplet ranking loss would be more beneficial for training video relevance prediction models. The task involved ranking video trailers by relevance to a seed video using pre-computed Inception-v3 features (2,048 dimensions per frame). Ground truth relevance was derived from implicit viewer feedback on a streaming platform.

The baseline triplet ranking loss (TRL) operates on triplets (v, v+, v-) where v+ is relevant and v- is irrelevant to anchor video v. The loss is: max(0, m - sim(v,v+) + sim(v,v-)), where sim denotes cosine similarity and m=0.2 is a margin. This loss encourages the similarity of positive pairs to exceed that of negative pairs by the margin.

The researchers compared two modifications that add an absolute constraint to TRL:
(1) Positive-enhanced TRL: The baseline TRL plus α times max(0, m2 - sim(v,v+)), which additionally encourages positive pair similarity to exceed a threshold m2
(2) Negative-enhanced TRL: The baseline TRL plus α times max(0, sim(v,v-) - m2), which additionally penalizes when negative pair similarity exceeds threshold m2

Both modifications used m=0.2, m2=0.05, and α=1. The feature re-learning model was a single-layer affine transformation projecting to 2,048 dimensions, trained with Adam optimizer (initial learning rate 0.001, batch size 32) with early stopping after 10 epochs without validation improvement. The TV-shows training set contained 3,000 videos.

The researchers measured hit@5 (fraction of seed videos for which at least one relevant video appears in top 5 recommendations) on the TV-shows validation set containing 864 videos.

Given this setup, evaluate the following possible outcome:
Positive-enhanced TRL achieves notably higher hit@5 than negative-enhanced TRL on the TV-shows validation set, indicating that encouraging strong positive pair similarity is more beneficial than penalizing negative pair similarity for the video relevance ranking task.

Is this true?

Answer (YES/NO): NO